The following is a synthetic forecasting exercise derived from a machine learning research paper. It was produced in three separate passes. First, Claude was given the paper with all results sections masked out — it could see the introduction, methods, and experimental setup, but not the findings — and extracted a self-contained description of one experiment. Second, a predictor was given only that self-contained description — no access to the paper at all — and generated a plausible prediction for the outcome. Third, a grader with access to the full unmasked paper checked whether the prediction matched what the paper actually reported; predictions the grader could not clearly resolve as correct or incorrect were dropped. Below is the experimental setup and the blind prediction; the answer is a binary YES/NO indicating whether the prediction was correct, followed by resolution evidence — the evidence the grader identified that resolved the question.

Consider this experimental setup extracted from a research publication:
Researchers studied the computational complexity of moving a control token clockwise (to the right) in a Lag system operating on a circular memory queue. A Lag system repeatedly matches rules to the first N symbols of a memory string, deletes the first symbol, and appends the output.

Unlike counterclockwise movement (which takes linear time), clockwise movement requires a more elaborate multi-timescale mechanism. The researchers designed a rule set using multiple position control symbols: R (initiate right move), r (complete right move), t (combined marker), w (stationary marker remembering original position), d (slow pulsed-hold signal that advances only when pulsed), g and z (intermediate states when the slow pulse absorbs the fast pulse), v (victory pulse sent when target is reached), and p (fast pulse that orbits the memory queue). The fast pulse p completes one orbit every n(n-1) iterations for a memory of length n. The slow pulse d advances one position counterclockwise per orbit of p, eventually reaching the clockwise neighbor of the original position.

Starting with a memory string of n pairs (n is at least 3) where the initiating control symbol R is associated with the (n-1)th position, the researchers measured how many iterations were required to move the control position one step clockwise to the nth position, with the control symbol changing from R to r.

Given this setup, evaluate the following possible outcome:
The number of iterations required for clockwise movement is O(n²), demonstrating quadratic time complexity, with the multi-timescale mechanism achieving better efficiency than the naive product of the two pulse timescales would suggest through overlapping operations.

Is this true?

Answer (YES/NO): NO